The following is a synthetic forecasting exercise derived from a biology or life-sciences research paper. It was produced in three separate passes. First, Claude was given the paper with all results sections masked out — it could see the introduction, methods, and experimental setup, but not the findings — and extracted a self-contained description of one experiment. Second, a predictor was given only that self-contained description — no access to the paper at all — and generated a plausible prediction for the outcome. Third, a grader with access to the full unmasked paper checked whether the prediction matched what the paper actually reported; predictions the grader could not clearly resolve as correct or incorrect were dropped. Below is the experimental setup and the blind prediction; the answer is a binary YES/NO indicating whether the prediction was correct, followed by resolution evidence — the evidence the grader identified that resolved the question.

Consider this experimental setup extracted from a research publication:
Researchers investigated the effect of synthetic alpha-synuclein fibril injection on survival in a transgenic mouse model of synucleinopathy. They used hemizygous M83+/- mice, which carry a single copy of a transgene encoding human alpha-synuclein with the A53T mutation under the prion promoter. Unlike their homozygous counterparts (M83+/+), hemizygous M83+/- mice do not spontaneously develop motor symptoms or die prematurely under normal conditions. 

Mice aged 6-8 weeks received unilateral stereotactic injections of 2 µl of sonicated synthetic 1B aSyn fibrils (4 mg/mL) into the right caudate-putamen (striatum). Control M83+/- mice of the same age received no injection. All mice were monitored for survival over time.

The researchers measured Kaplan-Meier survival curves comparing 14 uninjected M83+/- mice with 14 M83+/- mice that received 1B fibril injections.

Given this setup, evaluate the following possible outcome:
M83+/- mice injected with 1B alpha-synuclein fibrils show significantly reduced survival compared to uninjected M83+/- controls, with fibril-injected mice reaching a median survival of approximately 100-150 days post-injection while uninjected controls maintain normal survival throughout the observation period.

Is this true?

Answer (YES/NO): YES